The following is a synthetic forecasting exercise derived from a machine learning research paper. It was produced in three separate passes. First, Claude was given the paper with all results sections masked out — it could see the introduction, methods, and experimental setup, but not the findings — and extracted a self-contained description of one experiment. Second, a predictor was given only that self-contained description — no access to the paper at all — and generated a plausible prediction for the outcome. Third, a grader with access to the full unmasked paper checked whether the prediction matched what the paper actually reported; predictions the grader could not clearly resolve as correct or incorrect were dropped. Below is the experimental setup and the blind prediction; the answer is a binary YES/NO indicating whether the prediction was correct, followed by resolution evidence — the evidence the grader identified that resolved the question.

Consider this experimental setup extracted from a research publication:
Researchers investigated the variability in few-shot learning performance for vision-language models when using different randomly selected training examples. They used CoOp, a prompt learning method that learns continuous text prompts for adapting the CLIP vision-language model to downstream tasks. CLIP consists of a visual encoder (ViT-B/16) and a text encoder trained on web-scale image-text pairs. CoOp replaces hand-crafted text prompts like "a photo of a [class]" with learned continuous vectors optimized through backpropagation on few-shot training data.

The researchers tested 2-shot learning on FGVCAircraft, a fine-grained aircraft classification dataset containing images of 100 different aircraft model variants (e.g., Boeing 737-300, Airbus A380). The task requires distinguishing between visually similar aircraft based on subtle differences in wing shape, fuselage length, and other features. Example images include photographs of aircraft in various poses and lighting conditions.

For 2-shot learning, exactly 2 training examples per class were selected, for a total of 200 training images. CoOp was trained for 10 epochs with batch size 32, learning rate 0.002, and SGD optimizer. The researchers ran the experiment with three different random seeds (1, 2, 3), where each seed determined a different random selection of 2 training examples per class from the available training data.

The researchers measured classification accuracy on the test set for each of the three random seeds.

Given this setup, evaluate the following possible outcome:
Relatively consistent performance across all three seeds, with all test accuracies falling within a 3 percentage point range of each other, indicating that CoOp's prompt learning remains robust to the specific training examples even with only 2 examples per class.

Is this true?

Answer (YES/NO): NO